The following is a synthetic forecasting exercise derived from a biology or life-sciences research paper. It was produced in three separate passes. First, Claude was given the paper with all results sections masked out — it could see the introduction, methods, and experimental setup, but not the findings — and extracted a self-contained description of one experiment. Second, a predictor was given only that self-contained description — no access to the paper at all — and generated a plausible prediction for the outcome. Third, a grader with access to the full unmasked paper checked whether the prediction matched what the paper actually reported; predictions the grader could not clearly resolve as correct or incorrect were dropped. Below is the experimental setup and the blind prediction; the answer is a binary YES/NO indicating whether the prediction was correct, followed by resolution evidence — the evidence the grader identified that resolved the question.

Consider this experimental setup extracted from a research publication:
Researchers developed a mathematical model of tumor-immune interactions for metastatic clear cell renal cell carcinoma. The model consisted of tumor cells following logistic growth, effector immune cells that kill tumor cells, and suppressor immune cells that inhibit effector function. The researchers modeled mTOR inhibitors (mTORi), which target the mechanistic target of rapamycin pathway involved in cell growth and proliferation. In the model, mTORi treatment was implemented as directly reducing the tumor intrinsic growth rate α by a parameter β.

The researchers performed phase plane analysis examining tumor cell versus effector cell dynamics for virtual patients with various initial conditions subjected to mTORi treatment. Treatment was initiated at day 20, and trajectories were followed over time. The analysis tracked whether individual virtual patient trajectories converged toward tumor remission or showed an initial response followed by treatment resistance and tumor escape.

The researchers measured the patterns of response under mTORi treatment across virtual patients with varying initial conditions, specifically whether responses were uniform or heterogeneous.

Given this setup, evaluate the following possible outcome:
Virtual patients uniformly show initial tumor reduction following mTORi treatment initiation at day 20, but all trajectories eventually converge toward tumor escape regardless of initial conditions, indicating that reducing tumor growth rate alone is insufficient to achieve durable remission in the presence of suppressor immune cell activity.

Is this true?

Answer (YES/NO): NO